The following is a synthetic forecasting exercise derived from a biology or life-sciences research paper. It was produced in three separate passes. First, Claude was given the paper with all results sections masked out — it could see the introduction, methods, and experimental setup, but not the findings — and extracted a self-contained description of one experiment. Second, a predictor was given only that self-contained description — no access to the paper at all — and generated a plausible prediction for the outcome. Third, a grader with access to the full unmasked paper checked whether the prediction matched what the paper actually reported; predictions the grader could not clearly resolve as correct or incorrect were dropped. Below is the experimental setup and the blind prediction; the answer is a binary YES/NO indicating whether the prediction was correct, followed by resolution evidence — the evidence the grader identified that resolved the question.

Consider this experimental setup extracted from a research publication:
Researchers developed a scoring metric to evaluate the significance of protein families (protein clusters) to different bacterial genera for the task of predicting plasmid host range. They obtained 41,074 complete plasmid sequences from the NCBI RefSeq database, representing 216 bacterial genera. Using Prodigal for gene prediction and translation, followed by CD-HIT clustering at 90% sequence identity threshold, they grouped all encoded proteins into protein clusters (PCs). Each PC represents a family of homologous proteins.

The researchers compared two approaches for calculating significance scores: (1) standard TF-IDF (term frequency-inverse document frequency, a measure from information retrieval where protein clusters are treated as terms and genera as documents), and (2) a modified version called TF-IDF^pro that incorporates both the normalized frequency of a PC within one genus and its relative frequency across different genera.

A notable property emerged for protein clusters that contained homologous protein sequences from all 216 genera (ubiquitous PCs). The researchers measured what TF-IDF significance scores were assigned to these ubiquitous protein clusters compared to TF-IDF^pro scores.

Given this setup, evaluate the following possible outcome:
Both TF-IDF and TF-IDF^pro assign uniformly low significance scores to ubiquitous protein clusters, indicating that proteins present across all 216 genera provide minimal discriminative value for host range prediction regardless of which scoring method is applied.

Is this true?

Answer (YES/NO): NO